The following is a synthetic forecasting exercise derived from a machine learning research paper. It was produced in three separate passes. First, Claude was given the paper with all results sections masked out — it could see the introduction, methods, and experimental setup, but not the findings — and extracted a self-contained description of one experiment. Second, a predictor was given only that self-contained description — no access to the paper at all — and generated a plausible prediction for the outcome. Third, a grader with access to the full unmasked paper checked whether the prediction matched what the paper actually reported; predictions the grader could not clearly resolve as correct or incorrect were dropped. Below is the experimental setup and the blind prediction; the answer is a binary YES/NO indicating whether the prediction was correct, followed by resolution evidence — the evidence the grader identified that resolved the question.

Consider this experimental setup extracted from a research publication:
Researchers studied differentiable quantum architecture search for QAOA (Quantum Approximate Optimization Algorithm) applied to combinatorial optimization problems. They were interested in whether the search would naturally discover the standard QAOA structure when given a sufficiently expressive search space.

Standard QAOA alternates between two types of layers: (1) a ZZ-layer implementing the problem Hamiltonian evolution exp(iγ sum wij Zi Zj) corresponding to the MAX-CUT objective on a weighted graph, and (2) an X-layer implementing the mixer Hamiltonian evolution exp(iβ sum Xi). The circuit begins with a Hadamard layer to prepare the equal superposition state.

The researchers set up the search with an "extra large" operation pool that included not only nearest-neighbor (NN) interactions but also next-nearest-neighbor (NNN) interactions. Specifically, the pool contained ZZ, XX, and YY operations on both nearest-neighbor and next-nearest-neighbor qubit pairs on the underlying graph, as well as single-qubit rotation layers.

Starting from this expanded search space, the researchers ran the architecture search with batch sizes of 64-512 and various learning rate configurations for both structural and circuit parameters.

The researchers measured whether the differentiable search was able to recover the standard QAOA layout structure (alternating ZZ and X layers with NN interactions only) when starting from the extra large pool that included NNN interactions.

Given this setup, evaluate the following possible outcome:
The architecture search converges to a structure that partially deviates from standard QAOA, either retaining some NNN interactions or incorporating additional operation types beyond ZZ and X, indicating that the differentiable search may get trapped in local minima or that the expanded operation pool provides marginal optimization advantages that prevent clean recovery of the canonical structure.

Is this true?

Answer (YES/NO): NO